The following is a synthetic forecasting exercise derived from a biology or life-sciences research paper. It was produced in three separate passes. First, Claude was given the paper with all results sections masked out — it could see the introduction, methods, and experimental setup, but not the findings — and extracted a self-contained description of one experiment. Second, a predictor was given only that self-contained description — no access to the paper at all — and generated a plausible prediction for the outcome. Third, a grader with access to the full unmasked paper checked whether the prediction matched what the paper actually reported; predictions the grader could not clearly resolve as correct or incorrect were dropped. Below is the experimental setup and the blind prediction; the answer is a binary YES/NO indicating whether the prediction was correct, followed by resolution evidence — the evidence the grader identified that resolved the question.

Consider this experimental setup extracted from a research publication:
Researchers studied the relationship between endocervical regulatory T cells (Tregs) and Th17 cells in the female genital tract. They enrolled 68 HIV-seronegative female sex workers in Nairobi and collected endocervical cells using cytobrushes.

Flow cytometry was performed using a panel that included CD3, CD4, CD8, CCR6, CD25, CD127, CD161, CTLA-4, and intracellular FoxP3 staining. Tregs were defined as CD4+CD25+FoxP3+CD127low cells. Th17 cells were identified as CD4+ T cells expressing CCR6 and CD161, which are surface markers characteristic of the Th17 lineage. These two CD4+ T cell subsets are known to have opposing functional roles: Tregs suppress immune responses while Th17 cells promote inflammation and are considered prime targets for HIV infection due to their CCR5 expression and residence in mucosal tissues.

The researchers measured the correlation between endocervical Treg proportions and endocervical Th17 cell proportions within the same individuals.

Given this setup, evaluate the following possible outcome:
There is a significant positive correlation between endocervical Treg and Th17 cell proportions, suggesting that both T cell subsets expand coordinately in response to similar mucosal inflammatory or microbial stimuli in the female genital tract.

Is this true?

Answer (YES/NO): NO